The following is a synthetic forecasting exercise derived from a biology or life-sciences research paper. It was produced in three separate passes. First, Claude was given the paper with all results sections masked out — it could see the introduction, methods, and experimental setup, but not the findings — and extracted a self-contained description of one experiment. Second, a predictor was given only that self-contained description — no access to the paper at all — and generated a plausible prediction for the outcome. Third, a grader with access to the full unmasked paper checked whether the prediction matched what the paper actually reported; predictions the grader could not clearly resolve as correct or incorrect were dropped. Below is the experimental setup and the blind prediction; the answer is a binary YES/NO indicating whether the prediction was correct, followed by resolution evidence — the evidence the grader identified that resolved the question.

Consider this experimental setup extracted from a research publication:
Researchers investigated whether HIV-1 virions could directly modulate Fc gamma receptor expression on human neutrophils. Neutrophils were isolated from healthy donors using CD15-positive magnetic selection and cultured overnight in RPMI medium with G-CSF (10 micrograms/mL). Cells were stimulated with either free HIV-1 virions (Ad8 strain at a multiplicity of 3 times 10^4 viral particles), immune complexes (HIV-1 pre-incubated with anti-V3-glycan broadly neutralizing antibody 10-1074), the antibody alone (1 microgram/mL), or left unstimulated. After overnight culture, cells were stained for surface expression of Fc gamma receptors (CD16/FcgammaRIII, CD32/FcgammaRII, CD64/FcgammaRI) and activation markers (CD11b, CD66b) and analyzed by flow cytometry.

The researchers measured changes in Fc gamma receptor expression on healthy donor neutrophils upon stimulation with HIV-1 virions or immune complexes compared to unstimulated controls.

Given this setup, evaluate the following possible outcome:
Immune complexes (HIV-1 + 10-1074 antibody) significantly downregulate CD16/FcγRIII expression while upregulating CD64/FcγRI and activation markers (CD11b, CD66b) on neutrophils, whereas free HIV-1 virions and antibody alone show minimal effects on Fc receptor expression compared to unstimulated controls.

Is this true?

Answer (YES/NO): NO